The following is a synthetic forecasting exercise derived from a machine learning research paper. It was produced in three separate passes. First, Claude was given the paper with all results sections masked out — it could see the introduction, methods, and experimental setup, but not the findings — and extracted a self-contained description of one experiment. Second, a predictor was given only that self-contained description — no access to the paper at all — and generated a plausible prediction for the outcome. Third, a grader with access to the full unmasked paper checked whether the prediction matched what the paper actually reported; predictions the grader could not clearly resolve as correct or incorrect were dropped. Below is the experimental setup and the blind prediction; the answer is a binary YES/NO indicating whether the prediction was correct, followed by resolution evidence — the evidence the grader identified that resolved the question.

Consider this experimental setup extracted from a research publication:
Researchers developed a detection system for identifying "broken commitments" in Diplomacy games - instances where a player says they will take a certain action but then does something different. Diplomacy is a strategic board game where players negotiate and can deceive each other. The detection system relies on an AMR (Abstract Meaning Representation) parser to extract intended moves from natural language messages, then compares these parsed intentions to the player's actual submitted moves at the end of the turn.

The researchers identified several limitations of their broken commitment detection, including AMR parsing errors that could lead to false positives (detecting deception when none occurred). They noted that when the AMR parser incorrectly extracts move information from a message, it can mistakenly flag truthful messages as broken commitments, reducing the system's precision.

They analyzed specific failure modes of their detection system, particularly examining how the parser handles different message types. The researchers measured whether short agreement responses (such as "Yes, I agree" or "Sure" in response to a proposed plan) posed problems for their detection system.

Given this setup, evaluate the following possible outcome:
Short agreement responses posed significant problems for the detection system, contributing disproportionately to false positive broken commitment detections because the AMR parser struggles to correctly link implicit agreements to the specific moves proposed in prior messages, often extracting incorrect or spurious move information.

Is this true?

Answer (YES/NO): NO